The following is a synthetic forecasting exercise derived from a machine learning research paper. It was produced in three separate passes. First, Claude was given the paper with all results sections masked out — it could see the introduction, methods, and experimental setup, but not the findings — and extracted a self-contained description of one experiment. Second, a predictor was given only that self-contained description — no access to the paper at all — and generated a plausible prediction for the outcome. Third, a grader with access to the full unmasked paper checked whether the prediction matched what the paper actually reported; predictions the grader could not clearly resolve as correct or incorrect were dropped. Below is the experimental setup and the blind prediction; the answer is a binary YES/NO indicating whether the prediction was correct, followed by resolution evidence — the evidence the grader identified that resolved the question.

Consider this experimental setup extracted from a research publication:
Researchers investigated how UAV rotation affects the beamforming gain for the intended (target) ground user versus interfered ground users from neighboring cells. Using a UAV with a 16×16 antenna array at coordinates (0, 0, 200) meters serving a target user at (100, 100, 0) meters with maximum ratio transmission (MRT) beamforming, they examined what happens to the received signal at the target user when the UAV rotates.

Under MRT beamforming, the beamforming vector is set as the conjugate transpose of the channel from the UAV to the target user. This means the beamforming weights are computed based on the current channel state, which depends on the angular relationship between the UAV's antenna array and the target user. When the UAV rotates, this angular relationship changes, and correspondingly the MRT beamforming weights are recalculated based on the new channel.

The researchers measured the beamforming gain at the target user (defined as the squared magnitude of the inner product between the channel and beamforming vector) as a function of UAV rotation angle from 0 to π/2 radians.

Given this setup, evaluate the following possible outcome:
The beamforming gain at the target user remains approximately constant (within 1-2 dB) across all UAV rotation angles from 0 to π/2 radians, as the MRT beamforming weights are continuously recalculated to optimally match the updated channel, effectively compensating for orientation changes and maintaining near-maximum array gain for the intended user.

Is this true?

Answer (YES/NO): YES